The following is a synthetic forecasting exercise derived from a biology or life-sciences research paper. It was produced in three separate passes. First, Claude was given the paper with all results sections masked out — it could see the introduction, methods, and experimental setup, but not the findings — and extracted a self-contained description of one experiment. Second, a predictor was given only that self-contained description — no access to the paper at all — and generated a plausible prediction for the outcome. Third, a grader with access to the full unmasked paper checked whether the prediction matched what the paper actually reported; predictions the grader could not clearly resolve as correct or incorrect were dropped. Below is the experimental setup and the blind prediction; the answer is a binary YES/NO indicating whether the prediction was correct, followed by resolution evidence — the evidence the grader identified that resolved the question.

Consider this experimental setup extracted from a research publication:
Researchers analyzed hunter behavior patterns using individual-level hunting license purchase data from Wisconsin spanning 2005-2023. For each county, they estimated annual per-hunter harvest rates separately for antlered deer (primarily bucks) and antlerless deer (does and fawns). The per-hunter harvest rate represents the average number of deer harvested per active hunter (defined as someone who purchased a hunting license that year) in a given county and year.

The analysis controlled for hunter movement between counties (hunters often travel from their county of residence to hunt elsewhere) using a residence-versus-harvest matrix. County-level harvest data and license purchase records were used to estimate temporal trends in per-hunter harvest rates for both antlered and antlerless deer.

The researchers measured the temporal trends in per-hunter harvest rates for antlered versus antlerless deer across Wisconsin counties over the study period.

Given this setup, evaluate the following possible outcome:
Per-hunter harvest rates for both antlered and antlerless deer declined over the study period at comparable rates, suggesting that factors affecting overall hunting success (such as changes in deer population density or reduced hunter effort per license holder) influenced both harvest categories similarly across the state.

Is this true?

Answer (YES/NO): NO